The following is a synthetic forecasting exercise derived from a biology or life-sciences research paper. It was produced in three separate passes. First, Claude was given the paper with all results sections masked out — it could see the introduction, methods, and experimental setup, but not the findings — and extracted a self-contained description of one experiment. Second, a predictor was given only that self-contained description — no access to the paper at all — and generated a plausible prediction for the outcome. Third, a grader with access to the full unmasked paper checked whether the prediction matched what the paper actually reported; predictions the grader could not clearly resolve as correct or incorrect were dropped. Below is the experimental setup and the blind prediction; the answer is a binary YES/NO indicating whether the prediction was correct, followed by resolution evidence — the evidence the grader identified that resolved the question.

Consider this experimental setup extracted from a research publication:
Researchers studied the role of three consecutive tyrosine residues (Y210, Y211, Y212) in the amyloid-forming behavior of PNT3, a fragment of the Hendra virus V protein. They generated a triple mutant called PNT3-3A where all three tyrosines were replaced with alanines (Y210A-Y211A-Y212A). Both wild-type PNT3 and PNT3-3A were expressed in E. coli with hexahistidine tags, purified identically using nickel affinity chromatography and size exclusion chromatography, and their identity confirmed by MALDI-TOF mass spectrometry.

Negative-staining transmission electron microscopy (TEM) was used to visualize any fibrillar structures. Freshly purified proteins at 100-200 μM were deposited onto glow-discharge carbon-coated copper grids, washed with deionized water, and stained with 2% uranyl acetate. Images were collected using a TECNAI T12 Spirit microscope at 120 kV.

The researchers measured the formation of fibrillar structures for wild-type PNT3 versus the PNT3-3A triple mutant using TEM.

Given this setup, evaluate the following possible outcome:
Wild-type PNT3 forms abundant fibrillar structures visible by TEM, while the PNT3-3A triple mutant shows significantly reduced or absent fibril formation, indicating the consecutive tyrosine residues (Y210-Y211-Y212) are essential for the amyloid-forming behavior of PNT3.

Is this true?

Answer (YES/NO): YES